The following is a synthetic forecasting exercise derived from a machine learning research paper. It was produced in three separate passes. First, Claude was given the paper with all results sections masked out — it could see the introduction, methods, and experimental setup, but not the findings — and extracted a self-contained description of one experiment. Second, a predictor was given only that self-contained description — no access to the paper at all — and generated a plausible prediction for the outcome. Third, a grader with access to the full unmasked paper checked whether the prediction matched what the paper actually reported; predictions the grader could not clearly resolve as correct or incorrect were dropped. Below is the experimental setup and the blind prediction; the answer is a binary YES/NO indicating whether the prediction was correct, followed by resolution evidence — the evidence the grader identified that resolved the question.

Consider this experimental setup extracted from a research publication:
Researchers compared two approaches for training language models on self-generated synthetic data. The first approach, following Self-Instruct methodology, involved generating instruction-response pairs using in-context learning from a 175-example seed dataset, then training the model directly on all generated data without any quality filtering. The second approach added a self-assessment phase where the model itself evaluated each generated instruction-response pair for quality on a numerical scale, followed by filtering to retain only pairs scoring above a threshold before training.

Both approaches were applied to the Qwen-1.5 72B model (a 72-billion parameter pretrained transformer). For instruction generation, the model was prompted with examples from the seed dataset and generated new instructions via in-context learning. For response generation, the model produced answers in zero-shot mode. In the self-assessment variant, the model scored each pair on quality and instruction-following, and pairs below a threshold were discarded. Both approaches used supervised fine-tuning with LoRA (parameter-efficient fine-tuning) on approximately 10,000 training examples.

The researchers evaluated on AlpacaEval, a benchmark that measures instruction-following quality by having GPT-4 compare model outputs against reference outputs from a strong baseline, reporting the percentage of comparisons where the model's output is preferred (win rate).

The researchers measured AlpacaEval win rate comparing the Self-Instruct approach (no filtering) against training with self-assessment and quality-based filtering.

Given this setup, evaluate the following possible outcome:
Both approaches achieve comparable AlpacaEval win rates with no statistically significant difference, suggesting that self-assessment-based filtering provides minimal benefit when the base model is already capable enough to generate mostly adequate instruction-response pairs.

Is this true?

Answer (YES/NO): NO